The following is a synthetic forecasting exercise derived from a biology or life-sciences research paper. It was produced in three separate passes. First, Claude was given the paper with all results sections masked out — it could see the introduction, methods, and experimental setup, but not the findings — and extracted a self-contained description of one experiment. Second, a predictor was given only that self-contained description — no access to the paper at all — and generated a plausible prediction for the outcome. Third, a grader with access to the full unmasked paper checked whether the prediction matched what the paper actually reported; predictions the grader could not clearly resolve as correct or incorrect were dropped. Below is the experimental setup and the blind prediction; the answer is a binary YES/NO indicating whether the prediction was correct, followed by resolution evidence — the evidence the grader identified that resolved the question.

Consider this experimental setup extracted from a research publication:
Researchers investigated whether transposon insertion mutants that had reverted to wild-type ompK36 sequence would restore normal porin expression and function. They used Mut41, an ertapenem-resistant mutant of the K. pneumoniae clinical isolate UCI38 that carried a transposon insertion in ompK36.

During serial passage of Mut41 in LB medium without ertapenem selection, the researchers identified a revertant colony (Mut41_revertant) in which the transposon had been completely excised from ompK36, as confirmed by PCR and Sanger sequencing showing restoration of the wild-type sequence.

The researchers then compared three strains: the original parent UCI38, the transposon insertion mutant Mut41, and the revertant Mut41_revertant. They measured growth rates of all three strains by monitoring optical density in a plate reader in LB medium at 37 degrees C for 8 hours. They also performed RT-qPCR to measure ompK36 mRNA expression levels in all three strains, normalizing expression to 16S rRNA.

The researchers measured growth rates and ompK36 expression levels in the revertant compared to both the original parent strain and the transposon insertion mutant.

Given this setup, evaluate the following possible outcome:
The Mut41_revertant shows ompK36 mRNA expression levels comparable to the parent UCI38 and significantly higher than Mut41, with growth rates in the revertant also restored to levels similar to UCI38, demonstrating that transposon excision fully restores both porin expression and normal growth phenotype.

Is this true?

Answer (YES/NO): YES